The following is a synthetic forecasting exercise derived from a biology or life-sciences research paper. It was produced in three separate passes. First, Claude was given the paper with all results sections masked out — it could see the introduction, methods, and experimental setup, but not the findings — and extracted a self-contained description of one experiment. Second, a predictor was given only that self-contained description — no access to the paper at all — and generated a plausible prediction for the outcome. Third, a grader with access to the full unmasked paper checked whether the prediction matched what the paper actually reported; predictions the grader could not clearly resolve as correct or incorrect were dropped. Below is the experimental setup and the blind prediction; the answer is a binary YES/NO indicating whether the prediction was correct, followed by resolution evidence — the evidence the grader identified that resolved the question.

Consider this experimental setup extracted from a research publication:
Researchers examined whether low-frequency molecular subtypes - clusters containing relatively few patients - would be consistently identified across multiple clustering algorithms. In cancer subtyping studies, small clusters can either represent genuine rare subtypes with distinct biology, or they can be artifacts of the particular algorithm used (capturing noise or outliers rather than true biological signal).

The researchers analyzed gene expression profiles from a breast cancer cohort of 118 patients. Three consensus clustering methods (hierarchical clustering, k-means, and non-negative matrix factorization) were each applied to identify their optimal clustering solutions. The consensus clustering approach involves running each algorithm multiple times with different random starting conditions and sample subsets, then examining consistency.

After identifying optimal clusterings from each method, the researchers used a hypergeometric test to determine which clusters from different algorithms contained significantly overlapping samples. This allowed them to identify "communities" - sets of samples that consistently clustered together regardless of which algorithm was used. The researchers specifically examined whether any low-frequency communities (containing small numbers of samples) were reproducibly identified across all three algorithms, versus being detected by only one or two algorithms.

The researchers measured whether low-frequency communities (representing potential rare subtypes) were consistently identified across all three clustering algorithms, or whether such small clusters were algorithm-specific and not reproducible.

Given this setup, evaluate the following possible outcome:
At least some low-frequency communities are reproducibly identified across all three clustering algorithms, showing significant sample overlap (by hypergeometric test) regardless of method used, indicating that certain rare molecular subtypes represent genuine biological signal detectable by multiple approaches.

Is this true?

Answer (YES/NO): YES